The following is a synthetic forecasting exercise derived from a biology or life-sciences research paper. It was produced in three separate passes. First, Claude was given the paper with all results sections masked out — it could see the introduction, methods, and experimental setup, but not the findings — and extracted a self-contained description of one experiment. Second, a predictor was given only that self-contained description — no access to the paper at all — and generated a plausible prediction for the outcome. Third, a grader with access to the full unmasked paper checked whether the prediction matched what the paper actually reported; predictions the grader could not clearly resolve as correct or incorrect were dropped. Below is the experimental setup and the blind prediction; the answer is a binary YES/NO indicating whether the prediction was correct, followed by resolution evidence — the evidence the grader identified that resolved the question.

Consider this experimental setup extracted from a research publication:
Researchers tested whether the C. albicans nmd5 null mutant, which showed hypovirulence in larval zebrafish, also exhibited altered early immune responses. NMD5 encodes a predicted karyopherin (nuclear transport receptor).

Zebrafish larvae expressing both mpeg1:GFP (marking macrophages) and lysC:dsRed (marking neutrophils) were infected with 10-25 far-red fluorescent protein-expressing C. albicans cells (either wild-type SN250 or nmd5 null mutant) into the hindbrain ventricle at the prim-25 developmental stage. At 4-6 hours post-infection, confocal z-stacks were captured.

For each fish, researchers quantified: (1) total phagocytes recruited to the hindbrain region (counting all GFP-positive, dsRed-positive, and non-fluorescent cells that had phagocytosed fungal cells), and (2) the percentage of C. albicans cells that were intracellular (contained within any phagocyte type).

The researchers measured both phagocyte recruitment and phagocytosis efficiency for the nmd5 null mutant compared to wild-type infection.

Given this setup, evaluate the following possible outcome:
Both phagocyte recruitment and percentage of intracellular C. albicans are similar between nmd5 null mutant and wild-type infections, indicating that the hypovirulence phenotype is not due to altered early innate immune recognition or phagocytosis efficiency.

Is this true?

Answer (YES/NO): NO